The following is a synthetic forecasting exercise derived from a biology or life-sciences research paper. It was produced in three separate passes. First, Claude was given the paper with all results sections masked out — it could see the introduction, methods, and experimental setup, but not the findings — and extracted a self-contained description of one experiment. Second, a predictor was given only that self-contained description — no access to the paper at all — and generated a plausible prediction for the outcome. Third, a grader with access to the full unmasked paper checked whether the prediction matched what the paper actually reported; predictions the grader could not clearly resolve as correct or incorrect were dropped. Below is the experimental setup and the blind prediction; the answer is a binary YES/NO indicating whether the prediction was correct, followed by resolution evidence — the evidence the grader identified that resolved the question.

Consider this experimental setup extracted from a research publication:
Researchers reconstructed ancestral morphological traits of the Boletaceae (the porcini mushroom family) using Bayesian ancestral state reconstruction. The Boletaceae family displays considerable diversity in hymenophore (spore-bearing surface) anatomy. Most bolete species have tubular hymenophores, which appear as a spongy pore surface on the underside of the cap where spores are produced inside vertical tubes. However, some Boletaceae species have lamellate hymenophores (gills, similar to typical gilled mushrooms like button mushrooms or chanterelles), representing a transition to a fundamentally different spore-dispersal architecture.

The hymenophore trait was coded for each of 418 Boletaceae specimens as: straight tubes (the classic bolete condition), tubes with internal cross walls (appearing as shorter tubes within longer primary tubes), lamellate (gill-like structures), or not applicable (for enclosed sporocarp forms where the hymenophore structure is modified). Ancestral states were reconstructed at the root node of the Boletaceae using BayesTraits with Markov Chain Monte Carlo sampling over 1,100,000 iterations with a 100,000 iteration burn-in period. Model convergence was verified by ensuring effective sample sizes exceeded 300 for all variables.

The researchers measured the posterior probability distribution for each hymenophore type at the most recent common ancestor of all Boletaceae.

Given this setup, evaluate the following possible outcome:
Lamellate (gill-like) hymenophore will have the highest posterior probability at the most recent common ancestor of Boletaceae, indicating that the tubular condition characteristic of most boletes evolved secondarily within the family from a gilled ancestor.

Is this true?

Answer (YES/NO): YES